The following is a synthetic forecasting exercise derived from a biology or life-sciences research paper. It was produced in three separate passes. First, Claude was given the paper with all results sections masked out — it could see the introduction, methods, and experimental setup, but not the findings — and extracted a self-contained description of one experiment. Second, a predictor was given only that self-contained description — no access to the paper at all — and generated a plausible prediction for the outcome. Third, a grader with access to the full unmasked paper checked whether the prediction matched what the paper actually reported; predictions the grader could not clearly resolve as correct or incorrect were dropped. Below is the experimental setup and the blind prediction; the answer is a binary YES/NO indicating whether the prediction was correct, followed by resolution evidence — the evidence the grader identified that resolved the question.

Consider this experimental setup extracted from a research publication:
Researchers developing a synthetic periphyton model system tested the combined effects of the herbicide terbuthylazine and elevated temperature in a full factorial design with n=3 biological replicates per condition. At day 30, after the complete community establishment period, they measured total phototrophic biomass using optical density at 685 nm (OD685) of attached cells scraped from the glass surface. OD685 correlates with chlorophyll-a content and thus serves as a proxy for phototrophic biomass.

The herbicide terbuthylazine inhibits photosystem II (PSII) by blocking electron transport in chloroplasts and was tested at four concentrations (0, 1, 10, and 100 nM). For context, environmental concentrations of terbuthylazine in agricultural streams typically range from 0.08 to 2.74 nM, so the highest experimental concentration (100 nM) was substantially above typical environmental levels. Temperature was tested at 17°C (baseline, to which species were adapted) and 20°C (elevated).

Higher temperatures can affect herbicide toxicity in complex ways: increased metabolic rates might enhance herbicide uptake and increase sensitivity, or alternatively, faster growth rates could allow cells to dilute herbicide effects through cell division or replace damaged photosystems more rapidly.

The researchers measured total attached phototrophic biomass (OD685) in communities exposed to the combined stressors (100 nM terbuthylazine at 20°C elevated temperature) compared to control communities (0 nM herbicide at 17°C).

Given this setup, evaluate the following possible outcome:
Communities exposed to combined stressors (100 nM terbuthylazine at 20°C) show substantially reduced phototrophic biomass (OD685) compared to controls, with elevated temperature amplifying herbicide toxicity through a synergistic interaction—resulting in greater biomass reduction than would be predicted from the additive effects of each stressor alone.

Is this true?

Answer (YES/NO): NO